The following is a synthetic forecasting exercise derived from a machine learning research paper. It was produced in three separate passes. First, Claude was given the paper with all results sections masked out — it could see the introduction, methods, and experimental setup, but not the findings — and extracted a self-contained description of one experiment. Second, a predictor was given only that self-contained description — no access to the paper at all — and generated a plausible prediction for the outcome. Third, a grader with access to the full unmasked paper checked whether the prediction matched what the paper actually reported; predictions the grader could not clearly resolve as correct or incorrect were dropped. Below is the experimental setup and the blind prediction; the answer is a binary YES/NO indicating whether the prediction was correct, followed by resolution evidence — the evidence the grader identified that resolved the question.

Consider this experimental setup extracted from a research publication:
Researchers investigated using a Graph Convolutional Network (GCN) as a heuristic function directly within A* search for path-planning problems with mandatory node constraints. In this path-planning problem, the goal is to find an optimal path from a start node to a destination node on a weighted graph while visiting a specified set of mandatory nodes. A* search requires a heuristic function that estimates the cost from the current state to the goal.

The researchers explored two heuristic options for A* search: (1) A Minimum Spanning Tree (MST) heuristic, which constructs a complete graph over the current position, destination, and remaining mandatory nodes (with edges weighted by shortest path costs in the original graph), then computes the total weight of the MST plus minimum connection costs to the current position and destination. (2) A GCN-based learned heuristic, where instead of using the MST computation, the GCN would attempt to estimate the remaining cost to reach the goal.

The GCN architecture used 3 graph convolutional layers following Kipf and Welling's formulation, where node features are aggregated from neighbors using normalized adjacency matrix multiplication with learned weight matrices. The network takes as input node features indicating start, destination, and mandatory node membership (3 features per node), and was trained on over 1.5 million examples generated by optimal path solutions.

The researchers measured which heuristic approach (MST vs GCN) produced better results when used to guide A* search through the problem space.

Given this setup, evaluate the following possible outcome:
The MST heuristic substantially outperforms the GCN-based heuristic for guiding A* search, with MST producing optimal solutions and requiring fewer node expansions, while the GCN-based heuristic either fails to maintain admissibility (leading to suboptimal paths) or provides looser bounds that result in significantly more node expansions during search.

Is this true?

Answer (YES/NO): NO